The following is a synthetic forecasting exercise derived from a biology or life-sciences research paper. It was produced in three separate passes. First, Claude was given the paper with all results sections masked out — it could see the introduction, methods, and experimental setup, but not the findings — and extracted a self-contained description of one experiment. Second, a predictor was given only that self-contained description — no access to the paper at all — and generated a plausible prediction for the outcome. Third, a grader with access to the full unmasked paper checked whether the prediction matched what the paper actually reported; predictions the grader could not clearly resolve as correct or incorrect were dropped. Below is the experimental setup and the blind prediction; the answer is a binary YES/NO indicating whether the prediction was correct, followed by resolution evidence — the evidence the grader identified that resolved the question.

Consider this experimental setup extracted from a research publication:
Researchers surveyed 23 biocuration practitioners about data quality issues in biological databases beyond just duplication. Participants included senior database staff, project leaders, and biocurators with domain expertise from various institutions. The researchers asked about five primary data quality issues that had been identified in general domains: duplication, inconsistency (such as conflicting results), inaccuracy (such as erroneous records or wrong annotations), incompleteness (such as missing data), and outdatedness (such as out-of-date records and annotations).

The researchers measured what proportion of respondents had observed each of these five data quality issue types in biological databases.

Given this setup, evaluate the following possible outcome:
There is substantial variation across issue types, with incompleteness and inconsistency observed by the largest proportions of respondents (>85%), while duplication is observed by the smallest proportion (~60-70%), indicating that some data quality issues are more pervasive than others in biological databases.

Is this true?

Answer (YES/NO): NO